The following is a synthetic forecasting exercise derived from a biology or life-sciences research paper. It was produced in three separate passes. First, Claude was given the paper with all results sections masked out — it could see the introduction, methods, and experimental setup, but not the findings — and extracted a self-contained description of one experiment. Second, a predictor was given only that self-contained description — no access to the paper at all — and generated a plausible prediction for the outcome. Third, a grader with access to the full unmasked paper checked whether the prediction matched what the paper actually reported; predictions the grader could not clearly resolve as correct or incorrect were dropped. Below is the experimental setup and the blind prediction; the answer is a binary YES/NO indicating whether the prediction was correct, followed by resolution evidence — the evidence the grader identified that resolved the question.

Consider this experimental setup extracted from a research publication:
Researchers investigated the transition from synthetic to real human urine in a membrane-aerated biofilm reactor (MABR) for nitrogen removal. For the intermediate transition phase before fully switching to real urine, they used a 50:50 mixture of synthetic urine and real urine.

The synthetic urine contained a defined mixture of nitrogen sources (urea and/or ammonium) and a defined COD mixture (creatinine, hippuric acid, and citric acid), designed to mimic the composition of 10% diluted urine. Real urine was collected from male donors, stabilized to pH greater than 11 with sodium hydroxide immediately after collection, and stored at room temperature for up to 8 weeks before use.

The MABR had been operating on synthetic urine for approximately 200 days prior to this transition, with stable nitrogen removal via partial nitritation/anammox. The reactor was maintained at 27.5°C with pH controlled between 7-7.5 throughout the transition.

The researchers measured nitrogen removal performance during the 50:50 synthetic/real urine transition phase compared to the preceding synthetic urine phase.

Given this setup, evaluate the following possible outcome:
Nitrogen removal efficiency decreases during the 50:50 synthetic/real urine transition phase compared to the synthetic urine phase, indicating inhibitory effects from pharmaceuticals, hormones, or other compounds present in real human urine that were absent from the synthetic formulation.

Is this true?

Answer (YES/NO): NO